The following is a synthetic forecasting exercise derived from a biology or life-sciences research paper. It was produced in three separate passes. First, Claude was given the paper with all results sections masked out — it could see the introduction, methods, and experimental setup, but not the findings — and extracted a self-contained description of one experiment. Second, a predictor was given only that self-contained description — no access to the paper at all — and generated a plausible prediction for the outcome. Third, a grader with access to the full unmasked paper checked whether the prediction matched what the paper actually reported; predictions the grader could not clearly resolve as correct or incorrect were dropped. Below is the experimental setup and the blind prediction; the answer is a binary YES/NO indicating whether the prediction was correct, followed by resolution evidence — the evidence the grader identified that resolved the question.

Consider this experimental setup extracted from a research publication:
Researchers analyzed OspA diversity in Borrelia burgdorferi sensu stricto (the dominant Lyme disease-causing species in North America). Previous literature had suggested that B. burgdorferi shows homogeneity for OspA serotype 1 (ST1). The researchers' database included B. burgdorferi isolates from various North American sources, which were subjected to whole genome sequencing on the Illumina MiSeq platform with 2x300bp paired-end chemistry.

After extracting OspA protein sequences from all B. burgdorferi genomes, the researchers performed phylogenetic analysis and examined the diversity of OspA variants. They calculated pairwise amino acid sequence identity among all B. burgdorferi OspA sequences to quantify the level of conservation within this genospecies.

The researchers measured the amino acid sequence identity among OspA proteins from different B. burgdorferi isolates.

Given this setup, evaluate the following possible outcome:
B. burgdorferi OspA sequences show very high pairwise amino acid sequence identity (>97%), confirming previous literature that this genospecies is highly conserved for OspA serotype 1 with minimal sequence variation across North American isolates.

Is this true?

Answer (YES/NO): YES